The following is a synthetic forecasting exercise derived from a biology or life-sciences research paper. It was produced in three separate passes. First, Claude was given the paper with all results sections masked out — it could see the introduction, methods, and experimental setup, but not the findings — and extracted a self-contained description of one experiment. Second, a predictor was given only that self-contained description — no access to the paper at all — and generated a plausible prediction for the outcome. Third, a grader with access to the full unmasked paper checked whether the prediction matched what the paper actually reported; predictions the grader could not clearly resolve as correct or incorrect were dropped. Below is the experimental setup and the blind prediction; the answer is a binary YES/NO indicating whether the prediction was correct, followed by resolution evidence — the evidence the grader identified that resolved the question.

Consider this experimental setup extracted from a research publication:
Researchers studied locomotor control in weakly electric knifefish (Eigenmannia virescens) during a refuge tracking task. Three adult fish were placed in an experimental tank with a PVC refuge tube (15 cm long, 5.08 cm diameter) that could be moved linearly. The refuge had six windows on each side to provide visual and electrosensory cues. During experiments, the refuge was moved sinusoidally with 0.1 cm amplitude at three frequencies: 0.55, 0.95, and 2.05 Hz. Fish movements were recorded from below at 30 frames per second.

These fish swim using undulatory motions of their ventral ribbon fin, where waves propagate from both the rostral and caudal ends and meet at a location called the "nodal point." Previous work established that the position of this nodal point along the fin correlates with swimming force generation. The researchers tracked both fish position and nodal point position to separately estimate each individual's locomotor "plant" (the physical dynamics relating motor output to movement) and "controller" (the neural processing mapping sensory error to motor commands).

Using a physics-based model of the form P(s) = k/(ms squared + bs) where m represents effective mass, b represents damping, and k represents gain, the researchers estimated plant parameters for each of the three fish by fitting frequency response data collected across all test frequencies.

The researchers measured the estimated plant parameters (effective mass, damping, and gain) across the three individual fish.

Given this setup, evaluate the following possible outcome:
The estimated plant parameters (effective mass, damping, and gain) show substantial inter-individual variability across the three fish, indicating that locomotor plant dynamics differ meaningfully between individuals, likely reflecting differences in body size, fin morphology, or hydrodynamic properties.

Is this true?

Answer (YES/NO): YES